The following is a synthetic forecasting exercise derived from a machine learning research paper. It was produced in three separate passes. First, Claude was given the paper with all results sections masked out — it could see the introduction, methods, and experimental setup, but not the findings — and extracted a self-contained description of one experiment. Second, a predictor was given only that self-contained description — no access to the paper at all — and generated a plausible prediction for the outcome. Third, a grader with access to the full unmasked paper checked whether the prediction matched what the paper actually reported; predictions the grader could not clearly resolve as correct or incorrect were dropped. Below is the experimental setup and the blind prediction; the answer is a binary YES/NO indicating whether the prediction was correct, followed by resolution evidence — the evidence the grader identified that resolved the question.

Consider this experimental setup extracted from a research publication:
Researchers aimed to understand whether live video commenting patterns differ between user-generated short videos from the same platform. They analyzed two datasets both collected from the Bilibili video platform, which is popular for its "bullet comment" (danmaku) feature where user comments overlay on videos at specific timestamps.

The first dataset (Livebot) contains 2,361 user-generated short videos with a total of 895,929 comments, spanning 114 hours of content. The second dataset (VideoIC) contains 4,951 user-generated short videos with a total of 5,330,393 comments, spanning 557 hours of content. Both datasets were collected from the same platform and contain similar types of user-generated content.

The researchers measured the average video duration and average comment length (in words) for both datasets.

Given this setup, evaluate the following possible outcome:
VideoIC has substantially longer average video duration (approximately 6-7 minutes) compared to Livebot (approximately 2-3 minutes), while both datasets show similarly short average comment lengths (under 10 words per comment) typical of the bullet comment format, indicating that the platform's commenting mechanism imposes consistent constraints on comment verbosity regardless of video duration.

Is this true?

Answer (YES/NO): YES